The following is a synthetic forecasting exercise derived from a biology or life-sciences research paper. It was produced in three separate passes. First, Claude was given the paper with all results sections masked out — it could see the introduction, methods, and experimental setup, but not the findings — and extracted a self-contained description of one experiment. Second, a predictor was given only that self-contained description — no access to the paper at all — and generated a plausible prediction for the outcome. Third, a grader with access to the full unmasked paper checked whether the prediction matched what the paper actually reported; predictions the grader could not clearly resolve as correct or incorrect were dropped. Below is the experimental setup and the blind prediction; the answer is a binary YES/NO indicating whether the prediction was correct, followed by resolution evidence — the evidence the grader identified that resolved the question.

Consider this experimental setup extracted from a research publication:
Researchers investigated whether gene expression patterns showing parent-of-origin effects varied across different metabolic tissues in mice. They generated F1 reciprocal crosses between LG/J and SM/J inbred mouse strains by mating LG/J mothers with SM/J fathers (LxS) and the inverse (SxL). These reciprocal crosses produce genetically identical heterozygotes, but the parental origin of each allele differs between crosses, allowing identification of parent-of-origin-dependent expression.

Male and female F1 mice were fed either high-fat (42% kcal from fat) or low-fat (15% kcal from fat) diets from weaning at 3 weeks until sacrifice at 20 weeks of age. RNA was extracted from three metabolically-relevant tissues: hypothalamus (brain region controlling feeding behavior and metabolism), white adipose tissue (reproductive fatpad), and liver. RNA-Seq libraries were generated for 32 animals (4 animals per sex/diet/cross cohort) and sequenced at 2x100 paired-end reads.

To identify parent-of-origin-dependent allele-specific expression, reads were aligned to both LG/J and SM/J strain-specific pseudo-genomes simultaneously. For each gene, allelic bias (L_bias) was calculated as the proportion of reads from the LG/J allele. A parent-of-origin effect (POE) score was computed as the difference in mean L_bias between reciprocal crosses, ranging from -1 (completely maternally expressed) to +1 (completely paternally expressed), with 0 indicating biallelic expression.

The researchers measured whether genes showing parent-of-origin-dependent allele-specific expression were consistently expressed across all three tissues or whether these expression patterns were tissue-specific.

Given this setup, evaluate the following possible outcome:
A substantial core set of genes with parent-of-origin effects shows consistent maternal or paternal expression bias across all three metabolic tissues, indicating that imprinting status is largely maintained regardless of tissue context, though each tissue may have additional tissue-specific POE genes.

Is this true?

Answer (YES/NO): NO